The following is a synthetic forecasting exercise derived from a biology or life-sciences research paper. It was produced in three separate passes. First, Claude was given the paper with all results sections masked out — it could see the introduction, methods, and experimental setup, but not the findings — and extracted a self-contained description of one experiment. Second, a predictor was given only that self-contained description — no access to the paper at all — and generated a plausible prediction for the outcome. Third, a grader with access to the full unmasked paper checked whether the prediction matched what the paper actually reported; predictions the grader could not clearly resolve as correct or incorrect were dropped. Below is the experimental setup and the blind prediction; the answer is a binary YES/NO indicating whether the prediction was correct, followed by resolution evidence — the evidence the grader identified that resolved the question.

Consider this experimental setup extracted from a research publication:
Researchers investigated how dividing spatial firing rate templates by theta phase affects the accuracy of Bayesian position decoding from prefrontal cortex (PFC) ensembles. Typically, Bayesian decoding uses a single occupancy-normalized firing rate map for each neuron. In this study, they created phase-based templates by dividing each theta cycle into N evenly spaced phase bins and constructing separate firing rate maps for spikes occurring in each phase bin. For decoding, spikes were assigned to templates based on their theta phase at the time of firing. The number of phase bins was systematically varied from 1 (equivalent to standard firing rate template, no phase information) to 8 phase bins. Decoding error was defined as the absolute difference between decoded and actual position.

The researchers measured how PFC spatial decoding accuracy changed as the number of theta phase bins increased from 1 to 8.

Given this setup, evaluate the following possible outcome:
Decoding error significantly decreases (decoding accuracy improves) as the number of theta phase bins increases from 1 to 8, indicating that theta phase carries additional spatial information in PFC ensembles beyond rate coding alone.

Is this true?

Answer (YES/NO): YES